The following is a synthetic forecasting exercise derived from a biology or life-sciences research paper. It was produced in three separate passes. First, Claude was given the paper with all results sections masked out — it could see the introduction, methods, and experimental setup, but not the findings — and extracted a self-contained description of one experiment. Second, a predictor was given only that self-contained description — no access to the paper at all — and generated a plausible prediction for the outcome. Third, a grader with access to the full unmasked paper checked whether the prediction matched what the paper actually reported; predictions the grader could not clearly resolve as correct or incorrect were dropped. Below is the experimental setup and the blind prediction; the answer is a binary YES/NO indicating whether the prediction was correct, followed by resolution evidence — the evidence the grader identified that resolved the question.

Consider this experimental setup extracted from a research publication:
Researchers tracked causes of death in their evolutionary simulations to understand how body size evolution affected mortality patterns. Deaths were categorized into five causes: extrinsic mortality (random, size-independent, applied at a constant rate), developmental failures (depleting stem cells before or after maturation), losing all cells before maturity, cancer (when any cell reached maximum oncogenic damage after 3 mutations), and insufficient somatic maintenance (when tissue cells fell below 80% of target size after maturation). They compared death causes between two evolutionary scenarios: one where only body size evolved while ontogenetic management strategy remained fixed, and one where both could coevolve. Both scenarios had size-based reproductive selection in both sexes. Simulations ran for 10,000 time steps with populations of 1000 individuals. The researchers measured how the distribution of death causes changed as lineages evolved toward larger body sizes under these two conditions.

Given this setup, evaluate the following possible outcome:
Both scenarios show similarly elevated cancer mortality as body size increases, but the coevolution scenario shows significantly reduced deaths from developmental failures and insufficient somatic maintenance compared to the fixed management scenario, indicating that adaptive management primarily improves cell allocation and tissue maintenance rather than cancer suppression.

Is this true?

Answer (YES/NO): NO